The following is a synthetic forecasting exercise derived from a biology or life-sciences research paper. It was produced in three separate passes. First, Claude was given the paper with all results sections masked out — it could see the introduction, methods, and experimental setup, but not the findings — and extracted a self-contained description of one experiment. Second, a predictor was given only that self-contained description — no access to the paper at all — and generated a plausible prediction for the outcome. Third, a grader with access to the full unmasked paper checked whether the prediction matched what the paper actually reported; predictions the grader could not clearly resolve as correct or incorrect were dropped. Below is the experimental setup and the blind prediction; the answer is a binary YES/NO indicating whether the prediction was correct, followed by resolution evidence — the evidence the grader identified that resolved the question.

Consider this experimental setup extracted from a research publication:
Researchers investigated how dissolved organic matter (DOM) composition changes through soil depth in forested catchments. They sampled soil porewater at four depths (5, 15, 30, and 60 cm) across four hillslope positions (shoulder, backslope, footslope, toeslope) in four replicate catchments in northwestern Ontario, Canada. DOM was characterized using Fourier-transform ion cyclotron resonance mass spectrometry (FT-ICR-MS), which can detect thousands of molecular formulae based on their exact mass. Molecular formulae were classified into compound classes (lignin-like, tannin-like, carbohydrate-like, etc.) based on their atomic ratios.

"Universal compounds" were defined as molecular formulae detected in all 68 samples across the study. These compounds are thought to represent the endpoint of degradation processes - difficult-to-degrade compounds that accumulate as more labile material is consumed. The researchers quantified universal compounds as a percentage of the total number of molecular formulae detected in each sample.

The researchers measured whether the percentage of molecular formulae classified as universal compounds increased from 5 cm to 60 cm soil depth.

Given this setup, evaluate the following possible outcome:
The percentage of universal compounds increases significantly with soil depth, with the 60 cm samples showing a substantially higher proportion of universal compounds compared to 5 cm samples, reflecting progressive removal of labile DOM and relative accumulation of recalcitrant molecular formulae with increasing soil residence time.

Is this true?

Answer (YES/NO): NO